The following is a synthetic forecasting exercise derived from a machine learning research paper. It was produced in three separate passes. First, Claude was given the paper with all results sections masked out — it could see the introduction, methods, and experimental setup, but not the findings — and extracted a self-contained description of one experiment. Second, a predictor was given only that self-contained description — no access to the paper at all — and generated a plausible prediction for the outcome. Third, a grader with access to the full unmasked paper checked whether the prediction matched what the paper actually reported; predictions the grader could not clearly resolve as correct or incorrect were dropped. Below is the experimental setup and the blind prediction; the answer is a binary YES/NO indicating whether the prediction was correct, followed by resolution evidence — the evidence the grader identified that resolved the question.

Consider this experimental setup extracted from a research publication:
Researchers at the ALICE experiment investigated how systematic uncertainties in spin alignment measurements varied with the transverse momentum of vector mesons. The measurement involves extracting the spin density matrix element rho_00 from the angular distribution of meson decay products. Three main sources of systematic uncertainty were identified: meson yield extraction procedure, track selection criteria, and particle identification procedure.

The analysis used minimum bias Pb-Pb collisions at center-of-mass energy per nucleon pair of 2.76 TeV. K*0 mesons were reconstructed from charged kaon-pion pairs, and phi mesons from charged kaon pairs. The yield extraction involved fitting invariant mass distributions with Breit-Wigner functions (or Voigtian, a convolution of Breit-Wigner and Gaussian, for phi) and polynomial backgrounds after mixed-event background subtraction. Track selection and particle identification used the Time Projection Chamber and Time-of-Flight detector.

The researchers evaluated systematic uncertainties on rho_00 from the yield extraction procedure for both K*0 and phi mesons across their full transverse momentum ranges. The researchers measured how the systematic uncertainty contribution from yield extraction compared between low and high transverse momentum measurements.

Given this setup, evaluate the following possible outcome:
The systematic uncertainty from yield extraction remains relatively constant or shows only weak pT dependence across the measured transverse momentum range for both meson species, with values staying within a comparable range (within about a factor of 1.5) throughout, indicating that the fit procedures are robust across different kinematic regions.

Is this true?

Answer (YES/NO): NO